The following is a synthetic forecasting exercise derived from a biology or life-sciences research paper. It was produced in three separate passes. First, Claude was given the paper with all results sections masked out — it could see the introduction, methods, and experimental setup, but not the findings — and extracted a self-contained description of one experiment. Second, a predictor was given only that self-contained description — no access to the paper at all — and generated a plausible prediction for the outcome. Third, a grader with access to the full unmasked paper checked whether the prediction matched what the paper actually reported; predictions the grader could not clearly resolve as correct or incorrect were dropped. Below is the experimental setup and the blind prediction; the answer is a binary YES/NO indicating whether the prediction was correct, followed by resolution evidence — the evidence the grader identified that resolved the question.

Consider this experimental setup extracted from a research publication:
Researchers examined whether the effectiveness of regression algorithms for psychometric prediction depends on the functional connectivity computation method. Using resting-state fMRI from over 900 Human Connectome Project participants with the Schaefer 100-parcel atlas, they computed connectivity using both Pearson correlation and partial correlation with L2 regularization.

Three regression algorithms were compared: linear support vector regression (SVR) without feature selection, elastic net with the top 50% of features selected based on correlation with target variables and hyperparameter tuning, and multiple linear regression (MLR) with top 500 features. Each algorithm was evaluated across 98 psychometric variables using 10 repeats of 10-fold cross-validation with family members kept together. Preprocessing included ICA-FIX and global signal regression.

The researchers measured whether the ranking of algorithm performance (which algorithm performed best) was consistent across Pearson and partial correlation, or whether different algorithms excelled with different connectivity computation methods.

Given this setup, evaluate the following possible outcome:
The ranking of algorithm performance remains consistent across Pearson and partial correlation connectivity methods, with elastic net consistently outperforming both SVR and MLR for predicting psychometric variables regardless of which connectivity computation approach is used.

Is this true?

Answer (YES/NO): NO